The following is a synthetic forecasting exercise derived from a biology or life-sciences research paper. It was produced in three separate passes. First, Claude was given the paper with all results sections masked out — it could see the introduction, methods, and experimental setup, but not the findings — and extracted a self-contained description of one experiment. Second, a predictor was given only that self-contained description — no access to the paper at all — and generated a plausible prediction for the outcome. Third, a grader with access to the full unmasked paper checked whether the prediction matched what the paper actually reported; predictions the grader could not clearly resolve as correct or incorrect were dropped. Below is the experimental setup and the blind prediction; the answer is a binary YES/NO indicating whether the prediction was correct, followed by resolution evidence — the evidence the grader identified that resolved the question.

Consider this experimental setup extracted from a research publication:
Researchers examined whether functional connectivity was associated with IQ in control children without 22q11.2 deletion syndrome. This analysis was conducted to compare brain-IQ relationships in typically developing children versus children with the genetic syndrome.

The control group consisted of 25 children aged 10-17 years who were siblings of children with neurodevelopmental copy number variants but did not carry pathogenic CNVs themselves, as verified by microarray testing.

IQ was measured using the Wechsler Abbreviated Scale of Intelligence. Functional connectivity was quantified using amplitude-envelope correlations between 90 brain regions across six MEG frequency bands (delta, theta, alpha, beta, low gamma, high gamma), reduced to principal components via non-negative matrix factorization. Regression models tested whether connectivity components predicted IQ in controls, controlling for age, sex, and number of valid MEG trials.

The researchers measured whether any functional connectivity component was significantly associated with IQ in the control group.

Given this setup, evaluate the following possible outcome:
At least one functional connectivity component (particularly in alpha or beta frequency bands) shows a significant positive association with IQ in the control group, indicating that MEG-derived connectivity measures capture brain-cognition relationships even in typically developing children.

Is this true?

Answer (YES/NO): NO